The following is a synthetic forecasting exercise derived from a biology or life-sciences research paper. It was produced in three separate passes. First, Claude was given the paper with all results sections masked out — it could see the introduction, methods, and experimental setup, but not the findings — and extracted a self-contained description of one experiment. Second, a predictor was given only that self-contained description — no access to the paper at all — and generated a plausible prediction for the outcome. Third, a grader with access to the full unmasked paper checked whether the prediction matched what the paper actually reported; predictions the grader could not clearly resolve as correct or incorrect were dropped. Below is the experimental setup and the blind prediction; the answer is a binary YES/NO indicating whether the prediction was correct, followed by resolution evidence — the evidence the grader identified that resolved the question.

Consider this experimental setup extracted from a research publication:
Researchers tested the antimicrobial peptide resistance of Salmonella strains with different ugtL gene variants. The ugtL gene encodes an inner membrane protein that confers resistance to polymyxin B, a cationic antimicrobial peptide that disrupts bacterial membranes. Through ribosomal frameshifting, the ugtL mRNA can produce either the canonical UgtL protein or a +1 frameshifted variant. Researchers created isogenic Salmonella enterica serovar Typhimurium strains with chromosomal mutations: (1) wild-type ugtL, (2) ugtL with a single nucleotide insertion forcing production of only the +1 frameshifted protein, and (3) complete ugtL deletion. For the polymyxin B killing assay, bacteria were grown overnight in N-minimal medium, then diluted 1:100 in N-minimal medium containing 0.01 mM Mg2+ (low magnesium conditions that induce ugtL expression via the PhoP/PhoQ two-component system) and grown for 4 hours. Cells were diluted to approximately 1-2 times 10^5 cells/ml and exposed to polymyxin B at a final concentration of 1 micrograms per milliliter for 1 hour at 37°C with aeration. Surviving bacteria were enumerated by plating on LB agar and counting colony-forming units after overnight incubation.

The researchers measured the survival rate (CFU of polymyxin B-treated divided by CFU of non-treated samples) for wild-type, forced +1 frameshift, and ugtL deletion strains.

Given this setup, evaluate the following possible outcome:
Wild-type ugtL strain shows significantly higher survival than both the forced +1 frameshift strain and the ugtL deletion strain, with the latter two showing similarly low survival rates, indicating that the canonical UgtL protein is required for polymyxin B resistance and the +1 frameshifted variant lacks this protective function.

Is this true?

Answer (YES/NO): NO